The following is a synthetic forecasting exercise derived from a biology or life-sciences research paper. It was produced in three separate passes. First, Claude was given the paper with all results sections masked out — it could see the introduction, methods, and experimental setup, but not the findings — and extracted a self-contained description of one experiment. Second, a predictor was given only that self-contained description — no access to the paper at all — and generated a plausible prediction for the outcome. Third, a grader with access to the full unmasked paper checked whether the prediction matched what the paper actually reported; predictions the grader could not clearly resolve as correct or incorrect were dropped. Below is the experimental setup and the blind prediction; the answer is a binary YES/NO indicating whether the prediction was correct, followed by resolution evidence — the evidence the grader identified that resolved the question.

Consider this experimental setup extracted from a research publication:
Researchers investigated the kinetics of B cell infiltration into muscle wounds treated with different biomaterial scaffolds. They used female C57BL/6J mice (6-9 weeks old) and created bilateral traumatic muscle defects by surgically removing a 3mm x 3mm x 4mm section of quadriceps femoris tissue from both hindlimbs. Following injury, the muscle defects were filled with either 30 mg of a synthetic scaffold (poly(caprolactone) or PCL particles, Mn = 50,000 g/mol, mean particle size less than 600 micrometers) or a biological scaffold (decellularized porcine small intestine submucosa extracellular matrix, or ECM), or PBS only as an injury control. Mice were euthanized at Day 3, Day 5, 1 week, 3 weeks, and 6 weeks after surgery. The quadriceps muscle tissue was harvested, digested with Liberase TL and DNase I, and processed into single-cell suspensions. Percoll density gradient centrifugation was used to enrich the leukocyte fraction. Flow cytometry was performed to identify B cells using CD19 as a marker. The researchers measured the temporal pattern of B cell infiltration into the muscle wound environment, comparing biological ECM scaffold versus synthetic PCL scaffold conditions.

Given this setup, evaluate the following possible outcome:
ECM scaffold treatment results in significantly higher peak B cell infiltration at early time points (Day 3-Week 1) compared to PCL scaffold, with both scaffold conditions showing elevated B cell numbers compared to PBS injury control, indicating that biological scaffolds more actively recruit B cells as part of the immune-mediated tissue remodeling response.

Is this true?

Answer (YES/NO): YES